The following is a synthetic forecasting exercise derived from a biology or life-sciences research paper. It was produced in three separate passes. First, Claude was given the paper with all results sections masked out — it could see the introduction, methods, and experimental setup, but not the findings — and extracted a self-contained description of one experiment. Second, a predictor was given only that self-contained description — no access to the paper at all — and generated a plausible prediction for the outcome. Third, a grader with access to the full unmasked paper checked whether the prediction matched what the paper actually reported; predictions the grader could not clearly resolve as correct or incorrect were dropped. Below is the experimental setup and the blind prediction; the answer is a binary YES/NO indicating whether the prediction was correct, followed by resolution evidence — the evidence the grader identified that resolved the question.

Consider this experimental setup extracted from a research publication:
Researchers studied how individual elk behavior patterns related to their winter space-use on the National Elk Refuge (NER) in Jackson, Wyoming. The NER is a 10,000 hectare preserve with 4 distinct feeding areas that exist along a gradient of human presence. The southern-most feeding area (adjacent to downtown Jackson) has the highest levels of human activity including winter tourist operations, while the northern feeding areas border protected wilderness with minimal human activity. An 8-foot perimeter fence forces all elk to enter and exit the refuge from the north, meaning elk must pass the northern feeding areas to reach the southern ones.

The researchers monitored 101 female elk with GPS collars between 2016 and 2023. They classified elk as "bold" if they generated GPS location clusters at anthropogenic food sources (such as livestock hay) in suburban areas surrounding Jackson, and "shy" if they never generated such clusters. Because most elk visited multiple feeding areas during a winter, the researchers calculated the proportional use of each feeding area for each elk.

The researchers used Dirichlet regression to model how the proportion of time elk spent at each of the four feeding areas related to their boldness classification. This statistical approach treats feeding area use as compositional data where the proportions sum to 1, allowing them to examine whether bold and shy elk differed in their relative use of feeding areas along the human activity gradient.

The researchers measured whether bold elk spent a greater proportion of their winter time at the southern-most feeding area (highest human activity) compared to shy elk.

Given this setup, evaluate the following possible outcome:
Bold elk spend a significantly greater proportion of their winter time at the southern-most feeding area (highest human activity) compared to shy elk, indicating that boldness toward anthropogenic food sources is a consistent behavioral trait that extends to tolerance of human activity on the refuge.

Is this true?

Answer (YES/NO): YES